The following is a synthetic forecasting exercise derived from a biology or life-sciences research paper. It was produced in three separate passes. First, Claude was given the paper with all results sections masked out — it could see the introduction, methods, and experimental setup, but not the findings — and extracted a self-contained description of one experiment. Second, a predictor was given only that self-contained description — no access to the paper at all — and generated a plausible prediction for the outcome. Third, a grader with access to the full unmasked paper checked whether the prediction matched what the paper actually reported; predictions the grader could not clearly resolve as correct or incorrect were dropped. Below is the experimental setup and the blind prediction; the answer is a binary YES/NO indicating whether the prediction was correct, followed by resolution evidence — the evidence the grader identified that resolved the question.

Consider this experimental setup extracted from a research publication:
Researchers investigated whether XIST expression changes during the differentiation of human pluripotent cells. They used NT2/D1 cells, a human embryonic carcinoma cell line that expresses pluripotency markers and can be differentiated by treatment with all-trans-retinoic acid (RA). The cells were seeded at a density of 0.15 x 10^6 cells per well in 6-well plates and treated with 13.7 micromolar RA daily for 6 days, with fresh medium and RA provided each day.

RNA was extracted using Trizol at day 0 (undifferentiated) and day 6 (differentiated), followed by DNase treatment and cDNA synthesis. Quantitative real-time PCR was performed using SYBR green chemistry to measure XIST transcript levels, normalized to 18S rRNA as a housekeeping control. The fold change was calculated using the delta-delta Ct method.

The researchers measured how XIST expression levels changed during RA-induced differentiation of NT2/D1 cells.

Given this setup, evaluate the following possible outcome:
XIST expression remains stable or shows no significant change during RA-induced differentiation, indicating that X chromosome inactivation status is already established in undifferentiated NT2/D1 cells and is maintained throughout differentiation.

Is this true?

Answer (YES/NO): NO